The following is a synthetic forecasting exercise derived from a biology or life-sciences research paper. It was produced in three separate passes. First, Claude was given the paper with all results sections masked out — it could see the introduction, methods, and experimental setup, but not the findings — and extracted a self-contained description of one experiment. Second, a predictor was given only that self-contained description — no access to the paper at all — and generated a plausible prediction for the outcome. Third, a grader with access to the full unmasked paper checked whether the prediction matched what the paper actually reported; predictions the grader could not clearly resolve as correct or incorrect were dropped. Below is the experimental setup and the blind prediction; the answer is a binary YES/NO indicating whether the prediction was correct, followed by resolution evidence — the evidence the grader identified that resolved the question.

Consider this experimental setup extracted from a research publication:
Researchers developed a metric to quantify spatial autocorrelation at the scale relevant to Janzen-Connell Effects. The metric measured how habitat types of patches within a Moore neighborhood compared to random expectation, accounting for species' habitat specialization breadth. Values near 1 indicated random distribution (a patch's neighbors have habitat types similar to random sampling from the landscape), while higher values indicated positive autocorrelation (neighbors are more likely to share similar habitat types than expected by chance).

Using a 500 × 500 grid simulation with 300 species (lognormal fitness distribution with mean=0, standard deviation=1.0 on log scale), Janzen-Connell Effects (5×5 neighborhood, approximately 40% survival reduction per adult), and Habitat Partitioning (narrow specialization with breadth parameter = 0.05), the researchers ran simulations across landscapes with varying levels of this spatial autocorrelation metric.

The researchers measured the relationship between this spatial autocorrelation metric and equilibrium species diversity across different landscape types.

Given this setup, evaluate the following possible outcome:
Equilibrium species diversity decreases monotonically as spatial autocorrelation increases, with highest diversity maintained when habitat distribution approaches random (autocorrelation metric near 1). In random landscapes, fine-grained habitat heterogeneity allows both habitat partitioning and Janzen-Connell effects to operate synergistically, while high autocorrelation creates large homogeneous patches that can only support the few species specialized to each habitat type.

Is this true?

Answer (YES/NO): NO